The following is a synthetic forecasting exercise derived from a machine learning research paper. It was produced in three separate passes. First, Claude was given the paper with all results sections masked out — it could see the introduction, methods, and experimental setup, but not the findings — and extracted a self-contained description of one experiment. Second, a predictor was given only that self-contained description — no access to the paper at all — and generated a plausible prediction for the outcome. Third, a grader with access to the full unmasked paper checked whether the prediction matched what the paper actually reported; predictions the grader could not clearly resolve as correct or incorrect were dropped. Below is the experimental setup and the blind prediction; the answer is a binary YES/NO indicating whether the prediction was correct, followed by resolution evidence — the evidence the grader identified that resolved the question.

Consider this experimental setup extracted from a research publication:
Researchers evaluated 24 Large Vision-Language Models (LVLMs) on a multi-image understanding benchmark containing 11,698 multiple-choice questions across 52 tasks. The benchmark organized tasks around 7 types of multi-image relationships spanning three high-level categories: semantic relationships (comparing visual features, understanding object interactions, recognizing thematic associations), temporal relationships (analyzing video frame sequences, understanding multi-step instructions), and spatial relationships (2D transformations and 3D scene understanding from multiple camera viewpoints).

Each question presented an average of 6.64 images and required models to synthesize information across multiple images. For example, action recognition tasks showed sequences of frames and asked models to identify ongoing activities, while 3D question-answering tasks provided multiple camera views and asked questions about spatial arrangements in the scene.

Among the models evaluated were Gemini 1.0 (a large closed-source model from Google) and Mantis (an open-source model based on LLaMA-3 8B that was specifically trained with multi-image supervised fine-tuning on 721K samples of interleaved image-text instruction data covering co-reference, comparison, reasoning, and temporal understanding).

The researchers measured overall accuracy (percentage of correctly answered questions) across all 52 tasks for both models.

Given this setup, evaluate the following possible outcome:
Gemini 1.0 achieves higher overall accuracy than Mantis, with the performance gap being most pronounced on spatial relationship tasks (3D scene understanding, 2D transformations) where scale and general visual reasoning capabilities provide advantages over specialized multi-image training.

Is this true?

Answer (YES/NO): NO